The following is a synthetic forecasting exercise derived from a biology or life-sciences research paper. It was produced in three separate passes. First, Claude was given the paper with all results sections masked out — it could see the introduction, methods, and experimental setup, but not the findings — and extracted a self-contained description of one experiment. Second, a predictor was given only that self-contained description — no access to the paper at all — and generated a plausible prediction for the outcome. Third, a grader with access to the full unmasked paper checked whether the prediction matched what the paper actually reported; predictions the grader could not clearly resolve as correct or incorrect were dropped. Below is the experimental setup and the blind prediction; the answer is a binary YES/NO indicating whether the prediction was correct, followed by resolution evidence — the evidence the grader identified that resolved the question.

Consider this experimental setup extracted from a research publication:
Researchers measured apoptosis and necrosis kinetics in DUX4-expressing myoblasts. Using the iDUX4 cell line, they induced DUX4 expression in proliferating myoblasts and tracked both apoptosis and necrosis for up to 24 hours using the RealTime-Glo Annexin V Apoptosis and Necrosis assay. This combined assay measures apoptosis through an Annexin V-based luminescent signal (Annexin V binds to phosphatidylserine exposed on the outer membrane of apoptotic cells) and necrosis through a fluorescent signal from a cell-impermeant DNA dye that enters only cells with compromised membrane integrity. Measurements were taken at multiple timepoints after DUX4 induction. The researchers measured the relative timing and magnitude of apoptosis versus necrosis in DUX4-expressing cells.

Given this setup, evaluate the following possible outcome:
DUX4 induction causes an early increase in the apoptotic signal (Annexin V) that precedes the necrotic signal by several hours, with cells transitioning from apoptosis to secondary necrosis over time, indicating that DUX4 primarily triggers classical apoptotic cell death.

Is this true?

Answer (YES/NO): YES